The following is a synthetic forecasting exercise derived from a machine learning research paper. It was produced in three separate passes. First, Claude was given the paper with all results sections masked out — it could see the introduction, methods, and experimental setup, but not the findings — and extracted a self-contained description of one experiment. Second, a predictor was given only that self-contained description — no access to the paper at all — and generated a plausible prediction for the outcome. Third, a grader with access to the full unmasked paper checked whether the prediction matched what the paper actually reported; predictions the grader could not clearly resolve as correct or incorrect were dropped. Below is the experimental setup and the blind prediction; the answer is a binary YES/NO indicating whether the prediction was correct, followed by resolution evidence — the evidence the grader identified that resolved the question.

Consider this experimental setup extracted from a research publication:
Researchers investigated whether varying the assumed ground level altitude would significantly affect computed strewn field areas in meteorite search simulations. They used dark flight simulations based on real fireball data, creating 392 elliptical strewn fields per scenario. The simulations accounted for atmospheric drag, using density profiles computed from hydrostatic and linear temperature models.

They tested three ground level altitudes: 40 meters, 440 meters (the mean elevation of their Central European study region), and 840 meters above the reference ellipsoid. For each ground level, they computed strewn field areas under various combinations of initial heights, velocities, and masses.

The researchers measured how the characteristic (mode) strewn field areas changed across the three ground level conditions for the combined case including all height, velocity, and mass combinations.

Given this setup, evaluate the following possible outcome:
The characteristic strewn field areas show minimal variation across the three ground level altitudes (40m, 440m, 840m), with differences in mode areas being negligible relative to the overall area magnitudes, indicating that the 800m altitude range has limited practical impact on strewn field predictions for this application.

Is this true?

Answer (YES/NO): YES